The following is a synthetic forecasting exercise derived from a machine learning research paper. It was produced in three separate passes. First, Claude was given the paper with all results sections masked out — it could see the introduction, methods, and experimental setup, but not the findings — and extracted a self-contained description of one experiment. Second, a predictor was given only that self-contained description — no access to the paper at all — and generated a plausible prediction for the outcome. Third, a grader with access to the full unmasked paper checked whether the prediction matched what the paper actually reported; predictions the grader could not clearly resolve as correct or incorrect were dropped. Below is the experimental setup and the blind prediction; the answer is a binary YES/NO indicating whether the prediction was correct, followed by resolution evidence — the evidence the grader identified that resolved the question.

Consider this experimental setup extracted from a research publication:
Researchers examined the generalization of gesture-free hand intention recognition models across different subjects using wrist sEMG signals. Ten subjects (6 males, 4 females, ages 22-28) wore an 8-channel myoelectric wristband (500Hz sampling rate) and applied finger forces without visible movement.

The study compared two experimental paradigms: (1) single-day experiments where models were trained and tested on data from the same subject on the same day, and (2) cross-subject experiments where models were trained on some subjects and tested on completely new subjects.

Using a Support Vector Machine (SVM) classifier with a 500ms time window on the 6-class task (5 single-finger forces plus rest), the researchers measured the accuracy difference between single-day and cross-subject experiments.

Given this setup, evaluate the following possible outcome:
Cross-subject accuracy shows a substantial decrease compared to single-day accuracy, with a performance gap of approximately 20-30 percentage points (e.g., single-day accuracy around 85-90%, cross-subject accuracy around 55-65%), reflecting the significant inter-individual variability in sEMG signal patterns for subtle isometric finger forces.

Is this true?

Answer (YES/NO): YES